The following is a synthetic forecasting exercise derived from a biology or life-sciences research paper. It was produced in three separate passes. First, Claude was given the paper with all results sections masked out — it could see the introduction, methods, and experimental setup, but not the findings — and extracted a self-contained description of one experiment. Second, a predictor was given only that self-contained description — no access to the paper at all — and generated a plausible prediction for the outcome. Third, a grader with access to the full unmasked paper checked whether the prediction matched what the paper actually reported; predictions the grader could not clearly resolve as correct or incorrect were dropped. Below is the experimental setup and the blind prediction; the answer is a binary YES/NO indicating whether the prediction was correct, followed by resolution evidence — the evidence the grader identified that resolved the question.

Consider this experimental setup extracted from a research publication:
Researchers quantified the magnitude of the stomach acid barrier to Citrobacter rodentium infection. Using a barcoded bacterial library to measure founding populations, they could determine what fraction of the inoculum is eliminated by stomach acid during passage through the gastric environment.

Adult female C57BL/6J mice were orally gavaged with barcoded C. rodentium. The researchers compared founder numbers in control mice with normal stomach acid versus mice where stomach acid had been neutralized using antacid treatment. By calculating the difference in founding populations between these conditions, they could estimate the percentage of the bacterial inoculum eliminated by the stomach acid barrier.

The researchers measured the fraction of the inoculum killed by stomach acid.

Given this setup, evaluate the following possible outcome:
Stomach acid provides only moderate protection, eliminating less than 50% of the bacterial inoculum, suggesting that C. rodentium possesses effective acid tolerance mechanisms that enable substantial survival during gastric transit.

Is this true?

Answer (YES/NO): NO